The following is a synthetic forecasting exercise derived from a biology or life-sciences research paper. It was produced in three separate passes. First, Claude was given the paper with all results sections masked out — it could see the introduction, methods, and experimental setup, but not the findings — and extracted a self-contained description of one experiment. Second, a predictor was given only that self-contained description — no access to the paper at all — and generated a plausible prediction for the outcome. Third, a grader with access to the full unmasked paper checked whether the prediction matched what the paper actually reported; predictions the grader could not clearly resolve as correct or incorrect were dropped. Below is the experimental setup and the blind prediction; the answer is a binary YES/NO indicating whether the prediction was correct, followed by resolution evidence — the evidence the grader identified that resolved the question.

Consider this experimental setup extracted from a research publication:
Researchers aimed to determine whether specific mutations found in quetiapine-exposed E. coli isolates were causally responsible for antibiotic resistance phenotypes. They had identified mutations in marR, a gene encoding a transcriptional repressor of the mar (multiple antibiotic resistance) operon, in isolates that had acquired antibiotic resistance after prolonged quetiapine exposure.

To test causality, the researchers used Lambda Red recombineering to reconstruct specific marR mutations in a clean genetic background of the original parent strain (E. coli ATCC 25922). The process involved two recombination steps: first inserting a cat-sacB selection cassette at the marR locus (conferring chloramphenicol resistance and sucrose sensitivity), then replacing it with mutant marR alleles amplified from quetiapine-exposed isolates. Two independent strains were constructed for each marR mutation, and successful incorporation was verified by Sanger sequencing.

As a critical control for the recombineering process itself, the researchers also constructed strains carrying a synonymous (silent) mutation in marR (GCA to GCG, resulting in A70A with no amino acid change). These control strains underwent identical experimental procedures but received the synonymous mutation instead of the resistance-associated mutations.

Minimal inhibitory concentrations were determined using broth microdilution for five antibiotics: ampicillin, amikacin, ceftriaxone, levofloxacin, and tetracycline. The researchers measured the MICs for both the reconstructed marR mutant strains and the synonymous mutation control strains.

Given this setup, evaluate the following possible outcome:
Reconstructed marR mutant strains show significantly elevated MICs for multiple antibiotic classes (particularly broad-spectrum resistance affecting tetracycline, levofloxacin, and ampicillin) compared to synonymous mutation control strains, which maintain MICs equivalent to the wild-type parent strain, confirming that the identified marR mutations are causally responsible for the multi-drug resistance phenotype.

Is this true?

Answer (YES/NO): NO